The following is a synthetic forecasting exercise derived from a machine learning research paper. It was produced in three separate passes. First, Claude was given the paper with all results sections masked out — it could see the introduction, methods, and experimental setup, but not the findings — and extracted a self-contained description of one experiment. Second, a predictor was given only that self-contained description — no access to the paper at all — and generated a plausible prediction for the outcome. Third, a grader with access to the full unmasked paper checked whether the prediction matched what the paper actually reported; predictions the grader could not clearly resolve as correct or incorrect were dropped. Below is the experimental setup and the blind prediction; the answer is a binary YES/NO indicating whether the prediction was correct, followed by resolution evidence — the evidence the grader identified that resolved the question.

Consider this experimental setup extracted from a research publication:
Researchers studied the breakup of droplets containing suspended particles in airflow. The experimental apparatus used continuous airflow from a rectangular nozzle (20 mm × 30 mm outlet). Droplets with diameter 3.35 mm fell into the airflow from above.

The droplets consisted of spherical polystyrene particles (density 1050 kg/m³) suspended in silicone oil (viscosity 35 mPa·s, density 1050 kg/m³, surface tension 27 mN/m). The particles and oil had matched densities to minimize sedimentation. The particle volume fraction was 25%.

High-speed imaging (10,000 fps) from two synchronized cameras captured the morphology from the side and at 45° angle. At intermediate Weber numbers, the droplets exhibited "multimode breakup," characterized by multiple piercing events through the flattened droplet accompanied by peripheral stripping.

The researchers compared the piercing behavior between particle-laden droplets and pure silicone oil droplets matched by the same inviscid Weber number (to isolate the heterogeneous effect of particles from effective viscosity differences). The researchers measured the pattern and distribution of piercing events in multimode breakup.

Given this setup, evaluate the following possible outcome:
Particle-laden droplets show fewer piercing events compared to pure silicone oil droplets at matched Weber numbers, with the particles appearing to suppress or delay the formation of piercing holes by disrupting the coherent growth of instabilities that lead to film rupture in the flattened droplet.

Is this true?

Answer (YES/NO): NO